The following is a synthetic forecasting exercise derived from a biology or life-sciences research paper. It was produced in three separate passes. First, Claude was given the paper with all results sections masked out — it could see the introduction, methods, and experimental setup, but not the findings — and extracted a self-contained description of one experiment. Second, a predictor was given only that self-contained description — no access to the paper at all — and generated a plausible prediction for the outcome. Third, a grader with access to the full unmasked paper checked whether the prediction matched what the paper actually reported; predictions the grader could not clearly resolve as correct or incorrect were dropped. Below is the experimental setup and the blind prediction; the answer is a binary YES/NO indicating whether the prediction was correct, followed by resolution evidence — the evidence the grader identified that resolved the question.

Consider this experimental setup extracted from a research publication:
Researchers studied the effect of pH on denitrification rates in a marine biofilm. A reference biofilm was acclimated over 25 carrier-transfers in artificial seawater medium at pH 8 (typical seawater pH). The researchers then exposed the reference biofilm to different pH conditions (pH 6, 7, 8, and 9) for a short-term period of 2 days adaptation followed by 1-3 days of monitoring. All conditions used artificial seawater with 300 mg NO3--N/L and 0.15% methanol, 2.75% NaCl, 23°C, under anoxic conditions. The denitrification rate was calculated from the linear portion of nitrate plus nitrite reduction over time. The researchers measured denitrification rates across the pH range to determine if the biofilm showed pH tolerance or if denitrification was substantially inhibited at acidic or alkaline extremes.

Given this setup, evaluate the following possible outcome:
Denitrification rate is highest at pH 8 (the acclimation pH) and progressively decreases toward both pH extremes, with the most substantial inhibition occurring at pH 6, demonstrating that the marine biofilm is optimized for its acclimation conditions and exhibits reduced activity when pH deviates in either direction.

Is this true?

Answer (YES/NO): NO